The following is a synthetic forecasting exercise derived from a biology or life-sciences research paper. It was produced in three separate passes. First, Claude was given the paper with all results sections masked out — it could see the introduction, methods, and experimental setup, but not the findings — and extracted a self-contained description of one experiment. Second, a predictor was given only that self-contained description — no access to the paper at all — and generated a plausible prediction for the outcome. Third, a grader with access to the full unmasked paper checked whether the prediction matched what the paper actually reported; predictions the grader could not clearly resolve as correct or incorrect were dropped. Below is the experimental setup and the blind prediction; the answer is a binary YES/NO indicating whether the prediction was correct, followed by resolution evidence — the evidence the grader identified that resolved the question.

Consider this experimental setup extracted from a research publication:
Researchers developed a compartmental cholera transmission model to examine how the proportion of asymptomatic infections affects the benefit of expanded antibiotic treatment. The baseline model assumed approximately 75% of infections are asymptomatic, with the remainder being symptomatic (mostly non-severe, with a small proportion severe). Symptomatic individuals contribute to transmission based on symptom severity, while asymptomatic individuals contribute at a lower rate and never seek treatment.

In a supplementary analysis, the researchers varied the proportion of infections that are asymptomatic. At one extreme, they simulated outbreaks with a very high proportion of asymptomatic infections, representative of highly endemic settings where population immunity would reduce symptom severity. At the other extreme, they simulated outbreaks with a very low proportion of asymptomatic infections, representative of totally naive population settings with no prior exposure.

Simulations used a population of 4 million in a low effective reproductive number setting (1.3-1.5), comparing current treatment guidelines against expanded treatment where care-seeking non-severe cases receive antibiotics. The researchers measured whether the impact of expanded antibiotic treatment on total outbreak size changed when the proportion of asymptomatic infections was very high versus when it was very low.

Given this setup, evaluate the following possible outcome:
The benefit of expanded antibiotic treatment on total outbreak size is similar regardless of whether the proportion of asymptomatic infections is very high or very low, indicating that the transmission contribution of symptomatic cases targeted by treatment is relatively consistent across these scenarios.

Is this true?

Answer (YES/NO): NO